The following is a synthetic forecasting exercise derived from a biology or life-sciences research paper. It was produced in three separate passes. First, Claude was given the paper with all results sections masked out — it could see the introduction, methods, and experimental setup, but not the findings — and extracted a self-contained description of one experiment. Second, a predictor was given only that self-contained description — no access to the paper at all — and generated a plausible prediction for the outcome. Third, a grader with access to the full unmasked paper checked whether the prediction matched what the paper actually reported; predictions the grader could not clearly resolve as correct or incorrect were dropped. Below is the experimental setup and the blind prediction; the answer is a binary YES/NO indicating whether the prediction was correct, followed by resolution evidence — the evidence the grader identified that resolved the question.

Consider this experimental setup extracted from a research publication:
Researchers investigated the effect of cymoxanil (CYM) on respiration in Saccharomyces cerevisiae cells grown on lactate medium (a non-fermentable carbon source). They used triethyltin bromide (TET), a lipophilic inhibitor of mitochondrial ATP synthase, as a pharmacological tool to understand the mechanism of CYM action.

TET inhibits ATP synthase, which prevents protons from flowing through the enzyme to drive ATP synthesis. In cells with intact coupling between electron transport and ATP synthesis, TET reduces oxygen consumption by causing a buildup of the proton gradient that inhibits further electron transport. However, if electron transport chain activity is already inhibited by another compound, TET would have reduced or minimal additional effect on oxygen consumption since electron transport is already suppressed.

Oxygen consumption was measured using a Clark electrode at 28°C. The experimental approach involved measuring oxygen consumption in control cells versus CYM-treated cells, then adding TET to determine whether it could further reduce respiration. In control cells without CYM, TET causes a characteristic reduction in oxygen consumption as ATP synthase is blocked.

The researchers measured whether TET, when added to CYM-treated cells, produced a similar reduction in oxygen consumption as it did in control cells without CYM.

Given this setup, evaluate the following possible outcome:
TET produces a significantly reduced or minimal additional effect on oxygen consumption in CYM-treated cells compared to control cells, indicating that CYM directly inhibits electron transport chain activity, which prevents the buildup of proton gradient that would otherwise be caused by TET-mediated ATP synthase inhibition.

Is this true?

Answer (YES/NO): NO